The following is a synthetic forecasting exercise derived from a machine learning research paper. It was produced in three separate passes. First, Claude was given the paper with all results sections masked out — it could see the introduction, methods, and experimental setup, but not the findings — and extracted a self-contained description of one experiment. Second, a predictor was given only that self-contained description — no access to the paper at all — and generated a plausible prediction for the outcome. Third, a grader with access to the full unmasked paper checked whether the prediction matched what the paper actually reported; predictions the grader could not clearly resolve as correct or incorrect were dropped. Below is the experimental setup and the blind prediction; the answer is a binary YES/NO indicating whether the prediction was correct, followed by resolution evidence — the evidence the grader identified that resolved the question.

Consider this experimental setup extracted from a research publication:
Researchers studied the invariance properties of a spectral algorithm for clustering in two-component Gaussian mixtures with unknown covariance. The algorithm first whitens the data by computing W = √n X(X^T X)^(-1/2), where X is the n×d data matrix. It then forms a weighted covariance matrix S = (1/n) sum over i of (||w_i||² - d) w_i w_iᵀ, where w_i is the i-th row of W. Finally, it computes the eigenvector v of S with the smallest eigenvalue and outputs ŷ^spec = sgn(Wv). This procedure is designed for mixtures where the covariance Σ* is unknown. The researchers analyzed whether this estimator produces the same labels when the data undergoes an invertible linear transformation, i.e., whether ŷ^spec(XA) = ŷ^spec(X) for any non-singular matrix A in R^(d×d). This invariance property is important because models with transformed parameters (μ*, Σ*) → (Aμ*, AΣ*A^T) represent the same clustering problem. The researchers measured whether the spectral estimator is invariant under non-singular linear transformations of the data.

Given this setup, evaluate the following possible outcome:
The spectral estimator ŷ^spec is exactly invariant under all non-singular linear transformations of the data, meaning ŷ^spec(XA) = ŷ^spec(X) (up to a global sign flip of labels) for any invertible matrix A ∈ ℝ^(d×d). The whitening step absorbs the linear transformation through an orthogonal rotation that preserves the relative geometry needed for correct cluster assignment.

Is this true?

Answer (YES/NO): YES